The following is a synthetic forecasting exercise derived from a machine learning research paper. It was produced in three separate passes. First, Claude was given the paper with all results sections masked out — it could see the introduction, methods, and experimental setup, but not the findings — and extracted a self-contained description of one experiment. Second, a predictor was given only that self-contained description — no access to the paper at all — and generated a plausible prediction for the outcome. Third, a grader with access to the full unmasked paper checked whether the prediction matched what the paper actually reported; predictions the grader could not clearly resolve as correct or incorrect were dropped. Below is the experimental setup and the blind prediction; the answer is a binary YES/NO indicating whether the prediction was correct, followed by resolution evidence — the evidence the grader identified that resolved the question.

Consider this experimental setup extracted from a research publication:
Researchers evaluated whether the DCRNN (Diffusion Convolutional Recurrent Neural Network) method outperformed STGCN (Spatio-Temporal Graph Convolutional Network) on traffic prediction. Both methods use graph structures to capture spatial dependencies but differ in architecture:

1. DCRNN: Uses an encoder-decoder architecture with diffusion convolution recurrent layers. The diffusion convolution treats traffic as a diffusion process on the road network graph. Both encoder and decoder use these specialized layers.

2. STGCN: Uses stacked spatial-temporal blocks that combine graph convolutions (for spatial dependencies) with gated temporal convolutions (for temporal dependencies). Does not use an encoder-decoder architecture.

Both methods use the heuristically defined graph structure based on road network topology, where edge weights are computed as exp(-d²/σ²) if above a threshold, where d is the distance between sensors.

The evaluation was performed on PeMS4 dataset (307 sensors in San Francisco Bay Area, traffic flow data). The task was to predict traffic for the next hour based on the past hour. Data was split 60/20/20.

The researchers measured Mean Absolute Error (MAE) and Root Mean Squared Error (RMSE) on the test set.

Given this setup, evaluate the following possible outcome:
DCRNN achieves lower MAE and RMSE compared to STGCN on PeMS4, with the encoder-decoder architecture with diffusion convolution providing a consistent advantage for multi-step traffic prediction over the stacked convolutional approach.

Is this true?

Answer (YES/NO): NO